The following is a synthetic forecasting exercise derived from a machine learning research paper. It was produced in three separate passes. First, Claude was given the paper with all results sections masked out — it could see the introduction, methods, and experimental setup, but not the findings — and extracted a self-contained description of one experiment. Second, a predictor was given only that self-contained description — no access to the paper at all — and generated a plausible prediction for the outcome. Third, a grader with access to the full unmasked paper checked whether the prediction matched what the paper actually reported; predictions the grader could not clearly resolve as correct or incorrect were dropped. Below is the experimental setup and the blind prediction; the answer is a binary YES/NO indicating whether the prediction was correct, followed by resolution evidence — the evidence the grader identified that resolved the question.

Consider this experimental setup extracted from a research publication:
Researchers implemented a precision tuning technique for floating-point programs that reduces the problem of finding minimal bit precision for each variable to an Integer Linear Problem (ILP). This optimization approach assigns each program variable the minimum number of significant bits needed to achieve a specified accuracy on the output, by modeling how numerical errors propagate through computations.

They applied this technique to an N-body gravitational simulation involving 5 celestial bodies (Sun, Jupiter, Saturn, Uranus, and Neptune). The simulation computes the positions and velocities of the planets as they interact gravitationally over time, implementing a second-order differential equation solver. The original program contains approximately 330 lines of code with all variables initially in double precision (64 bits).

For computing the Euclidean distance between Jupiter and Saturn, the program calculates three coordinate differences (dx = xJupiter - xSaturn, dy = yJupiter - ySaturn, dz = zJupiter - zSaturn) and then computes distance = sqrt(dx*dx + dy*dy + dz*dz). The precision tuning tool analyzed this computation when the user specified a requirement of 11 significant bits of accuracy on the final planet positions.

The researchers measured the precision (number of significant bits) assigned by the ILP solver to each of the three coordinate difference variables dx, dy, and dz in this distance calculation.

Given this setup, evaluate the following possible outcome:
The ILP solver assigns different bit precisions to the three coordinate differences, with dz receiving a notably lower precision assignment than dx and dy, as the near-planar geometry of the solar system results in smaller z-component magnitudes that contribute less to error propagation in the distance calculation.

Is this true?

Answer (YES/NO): YES